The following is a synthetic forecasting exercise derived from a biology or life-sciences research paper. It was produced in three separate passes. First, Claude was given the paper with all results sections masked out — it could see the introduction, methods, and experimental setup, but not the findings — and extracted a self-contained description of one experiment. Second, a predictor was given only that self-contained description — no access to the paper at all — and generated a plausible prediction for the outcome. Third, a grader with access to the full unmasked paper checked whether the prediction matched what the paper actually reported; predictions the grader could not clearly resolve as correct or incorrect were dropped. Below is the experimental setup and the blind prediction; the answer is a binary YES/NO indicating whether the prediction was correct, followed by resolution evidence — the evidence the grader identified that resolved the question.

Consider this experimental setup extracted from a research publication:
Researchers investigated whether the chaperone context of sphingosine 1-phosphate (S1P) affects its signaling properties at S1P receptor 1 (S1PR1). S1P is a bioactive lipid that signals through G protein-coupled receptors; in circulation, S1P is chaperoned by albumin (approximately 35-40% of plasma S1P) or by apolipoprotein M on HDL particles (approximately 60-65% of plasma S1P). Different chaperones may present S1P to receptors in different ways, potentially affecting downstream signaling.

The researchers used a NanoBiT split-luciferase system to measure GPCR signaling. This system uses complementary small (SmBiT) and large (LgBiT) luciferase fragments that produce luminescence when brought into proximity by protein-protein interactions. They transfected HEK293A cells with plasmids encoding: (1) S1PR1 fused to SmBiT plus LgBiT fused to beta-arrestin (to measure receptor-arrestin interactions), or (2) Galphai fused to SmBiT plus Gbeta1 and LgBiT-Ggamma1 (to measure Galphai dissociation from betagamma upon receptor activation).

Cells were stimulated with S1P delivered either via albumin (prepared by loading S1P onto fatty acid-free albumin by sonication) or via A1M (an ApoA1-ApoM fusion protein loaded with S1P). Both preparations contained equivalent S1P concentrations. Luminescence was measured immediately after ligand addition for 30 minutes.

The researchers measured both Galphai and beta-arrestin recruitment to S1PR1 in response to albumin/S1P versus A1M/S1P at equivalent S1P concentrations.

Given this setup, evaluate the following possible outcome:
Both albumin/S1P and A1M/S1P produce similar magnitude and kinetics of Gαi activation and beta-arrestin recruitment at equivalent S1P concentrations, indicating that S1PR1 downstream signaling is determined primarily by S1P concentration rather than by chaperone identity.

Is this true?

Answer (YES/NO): NO